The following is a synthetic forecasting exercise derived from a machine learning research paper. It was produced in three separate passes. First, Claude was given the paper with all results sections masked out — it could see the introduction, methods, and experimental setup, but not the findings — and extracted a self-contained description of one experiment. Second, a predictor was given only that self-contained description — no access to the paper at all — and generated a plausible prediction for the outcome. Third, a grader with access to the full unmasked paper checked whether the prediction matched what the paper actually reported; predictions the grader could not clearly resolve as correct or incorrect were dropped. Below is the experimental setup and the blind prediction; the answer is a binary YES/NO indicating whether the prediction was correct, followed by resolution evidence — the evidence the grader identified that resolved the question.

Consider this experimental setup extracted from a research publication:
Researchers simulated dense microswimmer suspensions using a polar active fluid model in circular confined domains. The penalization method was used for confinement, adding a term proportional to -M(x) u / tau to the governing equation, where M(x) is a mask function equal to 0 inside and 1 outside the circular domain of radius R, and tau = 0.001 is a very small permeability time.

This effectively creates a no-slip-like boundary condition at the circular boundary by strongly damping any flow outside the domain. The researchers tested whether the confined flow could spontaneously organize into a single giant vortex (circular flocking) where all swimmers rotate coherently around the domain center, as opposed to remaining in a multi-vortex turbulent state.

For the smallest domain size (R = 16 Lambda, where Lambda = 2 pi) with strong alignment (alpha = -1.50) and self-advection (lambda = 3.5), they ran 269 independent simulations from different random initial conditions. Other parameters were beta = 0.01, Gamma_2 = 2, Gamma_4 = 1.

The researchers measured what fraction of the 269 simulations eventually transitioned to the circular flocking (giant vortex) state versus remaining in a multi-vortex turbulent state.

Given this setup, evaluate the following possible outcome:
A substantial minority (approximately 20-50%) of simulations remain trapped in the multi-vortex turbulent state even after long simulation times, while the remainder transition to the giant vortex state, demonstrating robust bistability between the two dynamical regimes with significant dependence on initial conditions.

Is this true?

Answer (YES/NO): NO